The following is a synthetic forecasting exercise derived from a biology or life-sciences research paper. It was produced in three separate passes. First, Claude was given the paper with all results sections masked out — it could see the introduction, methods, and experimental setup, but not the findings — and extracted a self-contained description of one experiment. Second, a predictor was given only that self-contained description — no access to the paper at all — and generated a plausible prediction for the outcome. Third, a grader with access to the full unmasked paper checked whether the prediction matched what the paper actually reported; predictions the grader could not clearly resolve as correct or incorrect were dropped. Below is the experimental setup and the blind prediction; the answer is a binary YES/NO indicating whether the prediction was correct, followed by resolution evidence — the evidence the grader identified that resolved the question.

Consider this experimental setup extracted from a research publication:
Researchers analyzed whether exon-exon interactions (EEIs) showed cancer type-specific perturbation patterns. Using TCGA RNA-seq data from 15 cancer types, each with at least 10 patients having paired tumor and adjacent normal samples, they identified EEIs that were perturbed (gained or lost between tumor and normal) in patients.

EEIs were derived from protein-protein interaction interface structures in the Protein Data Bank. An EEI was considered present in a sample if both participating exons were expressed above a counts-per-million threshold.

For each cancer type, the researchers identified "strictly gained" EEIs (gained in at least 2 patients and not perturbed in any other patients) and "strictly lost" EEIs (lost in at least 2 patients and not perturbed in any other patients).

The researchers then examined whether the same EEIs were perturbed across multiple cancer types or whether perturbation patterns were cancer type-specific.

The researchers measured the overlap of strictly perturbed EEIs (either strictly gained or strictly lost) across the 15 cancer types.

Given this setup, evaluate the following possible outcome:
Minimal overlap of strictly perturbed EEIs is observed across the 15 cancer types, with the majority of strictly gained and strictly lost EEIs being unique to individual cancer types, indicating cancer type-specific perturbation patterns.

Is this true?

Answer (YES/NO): YES